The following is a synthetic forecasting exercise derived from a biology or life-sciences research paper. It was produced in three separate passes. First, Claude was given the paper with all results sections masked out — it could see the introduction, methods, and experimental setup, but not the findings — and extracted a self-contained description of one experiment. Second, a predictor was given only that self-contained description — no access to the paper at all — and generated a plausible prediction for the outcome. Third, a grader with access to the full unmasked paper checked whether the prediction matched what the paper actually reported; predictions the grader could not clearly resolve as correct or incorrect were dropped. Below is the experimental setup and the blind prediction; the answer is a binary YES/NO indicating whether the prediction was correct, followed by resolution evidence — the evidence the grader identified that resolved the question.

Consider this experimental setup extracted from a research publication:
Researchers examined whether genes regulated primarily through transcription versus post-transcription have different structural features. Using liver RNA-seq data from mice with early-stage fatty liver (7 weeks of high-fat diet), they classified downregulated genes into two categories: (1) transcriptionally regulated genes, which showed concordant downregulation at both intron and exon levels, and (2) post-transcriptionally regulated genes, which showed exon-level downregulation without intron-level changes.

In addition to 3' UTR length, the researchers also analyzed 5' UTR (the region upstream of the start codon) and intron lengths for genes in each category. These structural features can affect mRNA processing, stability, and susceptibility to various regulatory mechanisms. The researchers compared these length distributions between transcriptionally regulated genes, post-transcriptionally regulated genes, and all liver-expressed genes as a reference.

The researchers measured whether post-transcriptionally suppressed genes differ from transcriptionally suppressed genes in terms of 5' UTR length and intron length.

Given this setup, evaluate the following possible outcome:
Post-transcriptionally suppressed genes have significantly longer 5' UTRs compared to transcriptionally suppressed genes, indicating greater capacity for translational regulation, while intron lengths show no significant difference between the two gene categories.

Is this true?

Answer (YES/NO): NO